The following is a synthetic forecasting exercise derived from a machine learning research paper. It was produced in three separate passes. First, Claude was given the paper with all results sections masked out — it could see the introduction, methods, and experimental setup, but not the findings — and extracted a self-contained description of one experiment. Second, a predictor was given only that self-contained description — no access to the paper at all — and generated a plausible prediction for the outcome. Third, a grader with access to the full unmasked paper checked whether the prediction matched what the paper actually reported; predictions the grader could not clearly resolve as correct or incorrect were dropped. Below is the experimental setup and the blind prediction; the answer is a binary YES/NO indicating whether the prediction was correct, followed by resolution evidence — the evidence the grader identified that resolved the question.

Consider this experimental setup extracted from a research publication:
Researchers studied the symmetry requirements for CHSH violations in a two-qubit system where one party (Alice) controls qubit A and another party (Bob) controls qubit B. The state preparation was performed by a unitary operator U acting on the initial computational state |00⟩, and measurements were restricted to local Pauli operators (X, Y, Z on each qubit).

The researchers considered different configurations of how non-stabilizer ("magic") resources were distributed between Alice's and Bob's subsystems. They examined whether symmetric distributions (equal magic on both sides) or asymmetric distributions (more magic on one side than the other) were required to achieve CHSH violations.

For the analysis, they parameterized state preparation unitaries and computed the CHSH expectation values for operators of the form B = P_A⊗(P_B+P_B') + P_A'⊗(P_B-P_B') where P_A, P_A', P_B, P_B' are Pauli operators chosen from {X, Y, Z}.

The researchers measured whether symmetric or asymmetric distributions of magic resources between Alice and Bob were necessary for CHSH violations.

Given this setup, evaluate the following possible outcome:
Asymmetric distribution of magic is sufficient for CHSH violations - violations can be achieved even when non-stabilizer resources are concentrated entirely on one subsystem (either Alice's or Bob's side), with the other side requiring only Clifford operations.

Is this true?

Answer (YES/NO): YES